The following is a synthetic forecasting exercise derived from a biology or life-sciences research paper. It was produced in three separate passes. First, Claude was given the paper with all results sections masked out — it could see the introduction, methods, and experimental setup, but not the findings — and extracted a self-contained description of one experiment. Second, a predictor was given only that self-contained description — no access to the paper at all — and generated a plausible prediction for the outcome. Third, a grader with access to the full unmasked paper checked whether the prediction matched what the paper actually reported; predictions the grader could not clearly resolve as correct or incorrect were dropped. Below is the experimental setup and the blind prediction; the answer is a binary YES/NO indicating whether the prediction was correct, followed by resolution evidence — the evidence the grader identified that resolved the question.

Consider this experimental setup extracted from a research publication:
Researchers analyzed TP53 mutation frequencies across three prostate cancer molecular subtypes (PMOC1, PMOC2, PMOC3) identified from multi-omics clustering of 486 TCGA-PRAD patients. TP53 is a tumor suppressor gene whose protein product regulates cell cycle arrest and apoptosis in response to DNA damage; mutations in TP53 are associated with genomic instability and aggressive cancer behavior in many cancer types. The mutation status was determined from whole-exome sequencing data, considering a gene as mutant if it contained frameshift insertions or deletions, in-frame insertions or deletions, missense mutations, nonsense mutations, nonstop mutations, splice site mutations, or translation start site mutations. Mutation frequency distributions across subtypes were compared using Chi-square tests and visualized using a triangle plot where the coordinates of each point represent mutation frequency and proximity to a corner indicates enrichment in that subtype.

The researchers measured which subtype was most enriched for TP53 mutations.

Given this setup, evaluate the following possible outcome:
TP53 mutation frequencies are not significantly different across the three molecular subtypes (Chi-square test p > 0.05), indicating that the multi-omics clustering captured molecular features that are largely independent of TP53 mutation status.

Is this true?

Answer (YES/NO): NO